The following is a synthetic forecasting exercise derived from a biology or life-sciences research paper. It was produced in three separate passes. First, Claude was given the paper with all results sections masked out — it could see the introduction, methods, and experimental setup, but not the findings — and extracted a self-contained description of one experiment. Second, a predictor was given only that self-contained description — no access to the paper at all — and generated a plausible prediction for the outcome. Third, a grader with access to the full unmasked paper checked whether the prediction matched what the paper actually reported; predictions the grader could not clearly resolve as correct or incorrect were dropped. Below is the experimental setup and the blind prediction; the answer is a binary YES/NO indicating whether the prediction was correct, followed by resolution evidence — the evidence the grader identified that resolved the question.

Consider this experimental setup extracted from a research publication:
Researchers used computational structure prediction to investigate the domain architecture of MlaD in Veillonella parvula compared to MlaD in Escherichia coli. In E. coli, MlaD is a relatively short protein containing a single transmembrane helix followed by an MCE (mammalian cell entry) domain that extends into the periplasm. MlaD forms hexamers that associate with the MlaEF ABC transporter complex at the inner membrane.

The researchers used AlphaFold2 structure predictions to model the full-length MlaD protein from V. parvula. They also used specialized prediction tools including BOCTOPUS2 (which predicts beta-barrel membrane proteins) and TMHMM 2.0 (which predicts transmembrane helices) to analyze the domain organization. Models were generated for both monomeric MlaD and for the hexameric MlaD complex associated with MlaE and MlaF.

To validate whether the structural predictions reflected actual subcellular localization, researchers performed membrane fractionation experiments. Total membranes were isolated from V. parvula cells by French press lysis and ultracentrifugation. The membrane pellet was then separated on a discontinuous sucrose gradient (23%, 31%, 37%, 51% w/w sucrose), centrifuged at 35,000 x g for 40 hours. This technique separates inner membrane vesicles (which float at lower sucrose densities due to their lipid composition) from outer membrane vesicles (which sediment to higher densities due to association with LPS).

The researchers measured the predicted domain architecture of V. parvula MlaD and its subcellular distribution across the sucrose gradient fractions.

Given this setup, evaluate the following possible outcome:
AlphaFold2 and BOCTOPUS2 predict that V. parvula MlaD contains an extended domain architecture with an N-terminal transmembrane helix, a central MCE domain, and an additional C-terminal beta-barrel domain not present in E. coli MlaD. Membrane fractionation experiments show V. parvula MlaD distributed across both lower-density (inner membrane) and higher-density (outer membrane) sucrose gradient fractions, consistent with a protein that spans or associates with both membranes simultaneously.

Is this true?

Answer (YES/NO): YES